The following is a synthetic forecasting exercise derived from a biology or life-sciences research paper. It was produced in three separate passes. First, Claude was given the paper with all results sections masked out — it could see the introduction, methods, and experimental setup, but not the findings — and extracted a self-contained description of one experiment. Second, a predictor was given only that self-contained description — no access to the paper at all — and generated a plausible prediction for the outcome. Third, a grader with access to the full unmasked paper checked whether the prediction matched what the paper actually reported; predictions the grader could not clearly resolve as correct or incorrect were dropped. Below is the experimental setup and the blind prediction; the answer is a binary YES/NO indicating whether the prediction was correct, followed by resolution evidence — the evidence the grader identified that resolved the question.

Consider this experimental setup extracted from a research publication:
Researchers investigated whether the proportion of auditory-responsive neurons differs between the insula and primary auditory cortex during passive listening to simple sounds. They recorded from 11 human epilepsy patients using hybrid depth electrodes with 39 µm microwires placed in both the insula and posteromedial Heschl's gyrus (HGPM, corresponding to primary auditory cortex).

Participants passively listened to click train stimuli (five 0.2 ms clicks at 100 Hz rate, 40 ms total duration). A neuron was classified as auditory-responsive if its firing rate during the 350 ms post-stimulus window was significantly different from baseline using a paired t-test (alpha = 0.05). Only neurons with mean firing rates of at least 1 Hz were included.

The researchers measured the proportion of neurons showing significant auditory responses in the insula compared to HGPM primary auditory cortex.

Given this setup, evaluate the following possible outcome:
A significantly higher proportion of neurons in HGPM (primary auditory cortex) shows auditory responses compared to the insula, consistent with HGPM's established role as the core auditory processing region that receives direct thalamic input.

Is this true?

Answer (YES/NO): YES